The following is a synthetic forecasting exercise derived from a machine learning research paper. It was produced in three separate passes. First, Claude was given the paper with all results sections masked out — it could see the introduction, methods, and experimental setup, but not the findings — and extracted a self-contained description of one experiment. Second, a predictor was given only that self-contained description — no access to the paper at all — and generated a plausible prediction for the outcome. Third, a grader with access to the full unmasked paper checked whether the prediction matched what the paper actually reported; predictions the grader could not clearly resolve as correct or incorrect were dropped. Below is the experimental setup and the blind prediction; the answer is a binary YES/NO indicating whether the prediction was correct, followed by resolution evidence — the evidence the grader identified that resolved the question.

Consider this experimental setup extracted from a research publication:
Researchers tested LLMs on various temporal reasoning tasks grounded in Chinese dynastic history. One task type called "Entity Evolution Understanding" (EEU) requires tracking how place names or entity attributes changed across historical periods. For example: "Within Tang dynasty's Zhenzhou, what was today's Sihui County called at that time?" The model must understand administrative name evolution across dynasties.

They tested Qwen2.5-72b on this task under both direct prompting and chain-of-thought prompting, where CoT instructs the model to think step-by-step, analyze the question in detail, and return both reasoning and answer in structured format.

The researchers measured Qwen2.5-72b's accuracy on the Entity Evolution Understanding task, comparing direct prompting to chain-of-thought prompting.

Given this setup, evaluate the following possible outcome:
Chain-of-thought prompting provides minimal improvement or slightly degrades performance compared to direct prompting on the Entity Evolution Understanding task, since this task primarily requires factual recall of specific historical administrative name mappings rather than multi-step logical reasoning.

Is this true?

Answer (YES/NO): NO